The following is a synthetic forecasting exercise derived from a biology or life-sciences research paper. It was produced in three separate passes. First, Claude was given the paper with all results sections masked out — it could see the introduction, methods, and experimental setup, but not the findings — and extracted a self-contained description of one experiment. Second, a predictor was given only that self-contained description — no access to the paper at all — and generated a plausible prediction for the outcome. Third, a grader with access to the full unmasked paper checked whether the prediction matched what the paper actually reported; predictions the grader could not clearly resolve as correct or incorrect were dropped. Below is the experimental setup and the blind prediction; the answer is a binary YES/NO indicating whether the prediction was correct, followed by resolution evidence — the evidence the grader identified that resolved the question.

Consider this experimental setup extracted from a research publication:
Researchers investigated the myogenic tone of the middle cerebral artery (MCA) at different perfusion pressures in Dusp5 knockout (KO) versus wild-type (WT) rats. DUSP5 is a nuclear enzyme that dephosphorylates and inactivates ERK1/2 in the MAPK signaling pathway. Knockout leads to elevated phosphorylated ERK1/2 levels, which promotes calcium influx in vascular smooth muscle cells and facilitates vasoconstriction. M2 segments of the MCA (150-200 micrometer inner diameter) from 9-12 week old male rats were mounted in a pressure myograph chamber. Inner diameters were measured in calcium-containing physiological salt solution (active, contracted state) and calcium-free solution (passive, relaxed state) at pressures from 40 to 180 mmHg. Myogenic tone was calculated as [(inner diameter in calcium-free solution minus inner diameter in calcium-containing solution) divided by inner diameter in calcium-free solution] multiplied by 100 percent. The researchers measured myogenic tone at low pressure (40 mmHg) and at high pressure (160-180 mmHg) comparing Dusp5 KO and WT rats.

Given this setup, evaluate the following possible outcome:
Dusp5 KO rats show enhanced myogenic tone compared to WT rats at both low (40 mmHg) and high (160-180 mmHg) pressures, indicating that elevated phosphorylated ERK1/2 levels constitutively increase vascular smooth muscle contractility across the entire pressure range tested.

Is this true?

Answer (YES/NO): YES